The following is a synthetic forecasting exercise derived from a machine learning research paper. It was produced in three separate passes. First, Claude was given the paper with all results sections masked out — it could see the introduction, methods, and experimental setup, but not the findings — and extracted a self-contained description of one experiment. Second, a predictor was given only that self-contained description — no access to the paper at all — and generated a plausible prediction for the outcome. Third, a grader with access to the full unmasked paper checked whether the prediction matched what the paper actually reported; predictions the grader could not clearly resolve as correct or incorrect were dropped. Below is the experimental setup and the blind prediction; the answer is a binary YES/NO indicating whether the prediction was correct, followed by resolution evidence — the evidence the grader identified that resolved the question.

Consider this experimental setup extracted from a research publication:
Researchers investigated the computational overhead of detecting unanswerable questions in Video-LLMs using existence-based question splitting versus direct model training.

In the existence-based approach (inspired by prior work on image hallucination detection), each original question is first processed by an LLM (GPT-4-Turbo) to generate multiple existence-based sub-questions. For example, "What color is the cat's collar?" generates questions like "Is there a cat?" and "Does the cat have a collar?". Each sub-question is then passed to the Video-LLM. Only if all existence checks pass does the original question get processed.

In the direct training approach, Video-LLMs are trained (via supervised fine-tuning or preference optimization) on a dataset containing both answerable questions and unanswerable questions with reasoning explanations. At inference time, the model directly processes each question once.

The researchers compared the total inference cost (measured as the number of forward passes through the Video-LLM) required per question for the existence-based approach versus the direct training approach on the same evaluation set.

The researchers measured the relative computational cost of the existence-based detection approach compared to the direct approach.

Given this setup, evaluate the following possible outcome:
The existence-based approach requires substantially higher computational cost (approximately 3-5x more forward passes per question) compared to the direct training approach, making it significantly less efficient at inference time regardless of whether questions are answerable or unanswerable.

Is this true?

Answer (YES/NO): YES